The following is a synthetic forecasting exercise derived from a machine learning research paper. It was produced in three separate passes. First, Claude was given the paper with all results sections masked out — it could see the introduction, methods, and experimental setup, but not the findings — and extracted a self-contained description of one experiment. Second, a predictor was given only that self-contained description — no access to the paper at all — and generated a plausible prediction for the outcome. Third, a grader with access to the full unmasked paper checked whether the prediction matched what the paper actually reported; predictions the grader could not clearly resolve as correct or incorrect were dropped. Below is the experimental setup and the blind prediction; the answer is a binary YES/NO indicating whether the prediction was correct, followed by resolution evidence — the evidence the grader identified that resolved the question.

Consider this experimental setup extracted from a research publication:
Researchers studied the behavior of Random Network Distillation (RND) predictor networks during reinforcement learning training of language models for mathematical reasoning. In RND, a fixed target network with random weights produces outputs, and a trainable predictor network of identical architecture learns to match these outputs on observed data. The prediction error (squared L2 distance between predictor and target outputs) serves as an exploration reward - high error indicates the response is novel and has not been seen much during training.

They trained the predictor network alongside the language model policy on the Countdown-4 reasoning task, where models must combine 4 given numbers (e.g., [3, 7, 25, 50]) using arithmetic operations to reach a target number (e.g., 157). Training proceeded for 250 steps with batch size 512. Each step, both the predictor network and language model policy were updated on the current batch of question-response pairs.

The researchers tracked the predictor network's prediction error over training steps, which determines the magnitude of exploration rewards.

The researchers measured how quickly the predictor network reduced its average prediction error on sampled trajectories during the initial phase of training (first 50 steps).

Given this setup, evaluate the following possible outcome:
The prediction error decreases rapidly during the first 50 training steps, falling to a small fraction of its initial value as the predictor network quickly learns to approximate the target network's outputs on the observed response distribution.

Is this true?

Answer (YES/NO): YES